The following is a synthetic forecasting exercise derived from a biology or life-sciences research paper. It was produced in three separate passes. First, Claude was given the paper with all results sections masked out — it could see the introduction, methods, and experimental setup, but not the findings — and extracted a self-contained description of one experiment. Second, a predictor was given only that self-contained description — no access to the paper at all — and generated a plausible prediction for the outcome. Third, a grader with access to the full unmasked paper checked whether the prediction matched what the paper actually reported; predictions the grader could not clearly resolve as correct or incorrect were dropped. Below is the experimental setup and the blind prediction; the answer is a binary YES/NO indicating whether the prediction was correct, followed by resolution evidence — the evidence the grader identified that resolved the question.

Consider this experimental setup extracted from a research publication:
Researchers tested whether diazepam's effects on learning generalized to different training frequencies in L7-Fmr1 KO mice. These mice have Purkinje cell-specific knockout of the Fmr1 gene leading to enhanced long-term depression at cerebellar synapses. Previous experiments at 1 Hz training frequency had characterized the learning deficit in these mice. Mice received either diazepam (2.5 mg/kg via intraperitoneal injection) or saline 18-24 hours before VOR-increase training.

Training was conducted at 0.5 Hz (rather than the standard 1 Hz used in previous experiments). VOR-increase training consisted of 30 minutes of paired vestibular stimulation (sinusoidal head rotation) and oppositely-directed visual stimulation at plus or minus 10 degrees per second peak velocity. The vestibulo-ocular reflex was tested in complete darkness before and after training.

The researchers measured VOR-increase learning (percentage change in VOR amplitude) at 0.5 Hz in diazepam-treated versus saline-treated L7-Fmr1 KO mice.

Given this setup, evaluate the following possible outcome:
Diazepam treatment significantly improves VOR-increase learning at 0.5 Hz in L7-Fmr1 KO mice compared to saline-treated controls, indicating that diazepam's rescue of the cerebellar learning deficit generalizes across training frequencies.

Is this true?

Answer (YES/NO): NO